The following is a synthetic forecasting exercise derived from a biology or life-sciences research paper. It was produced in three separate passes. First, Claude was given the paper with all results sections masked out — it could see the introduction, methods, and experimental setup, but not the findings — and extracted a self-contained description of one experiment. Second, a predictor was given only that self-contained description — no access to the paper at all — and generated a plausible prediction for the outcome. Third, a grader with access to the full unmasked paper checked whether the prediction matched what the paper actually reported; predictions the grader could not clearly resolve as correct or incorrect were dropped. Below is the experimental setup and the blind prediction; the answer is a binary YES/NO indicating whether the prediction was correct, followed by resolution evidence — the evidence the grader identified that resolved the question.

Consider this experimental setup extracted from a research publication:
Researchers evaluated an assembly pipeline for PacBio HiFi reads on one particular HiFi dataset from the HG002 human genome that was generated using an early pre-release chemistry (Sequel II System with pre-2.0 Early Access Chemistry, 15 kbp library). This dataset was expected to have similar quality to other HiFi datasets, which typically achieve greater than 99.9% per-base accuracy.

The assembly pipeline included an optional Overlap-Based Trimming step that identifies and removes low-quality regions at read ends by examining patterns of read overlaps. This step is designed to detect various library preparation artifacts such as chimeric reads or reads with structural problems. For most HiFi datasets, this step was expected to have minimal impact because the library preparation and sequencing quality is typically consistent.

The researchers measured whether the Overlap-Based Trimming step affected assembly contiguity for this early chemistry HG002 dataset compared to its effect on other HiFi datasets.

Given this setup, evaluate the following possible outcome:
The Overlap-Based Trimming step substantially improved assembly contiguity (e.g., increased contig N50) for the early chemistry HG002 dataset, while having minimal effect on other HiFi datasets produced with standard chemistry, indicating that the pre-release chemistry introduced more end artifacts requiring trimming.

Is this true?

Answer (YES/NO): YES